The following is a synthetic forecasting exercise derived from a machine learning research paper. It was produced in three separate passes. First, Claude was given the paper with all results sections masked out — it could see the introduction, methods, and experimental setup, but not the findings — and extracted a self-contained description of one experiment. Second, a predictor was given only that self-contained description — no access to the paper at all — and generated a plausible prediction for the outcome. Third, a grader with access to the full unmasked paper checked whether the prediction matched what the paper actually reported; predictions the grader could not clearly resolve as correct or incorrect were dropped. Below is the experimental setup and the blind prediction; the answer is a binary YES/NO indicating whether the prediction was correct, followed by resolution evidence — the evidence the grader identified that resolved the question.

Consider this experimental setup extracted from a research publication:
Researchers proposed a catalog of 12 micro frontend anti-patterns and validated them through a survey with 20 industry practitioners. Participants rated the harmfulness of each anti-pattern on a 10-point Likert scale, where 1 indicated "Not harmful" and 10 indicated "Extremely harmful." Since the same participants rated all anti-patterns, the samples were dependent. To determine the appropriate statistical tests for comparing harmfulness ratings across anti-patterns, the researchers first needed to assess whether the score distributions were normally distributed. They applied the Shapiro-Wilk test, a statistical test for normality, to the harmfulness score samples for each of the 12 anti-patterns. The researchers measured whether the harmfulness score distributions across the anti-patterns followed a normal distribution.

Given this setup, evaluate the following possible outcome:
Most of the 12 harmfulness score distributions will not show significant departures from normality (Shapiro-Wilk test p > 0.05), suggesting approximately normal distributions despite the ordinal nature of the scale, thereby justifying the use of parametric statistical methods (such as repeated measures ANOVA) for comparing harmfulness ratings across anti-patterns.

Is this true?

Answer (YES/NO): NO